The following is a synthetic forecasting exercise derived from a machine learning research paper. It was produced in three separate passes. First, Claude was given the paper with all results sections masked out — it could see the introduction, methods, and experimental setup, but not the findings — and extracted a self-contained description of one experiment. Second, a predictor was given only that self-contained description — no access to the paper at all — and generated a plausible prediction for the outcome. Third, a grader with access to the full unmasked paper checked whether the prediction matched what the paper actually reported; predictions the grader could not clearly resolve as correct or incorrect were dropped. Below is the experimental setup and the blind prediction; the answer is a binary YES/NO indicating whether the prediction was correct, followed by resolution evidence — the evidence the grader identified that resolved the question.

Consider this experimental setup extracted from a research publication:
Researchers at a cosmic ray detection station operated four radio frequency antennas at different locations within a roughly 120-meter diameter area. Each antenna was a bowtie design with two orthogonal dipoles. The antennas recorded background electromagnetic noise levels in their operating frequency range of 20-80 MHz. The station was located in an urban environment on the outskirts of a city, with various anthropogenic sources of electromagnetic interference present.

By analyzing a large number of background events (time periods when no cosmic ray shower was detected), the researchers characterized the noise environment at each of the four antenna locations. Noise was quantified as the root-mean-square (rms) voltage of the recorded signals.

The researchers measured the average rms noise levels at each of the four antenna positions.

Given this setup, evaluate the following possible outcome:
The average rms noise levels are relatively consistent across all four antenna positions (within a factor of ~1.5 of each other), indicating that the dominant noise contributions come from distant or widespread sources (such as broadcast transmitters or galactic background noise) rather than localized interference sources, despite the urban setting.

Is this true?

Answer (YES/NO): NO